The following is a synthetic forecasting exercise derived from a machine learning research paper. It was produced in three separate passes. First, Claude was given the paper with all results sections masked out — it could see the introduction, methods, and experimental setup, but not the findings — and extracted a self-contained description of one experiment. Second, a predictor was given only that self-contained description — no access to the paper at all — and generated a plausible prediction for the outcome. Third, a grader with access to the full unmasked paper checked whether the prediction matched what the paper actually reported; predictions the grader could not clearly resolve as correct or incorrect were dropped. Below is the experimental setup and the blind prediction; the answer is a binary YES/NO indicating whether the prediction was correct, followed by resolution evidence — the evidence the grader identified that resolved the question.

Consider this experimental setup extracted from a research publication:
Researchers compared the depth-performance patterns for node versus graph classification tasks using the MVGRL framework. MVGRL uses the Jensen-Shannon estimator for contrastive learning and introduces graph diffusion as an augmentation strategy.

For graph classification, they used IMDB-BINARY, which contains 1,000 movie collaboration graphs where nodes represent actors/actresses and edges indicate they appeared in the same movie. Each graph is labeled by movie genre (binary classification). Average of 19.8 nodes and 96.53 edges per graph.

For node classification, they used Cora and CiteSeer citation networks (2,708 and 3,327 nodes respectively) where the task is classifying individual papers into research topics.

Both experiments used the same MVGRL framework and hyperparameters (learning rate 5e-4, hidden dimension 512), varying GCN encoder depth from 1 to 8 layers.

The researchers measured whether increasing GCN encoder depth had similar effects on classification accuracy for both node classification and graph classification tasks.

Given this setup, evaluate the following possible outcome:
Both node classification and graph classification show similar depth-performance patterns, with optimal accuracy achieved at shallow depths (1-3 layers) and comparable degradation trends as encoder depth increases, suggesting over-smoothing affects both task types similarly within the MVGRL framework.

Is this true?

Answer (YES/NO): NO